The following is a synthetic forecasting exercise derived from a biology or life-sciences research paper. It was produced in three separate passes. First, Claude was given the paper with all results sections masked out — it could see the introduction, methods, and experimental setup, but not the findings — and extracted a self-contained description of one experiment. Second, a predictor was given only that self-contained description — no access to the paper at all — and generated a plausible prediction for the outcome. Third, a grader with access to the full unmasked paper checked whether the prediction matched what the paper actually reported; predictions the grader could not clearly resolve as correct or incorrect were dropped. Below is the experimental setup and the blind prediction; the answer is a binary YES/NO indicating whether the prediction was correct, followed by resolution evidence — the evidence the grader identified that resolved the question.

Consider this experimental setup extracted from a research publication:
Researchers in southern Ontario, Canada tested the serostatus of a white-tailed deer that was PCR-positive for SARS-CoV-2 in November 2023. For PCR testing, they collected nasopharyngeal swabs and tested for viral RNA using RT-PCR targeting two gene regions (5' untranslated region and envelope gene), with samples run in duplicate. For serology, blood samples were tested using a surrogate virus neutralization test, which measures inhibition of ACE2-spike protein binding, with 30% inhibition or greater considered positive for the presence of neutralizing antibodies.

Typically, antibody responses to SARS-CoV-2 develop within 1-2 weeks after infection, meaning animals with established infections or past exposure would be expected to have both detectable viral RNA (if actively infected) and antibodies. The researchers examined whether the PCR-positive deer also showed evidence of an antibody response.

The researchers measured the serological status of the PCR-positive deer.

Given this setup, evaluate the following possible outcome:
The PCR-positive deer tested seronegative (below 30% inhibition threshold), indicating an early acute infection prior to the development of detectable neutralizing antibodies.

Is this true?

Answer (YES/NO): YES